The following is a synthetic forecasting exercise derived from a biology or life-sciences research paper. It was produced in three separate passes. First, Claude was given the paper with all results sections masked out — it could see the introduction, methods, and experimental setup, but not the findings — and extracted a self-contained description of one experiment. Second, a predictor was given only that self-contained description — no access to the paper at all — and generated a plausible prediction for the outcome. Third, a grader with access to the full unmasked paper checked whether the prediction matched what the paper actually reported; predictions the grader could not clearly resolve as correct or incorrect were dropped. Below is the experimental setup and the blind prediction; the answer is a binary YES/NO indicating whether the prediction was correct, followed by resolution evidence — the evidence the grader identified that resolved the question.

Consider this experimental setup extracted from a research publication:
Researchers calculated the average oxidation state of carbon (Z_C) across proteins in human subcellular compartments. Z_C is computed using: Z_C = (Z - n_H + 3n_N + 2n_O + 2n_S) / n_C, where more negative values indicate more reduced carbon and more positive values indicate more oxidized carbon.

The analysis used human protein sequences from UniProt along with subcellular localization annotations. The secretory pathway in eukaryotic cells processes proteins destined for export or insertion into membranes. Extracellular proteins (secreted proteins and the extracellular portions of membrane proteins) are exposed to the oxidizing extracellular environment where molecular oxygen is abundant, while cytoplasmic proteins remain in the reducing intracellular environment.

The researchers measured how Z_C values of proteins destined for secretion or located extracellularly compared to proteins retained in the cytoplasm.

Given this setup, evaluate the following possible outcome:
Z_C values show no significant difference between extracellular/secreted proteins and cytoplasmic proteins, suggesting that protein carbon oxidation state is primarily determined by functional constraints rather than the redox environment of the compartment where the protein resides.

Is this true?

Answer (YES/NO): NO